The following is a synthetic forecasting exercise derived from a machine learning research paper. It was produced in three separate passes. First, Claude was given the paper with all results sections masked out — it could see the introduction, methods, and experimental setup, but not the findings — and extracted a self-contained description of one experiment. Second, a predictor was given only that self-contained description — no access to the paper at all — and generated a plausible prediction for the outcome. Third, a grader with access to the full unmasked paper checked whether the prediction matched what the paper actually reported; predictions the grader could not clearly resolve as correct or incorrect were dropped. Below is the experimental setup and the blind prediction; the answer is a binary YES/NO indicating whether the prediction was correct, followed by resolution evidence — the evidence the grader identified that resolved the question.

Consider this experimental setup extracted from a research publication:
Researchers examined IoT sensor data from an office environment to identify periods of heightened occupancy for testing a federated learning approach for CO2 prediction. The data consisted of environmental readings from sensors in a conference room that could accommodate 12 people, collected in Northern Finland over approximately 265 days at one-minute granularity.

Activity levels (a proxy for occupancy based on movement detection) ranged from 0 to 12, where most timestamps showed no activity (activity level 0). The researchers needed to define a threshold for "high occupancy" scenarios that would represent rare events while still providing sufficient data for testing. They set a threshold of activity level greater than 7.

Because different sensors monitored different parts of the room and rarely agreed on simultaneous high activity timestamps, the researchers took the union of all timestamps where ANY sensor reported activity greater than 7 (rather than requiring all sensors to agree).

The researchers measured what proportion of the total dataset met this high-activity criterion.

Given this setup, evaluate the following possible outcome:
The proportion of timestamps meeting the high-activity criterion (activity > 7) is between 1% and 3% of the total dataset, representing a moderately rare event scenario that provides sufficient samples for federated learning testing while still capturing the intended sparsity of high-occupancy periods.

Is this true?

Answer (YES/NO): NO